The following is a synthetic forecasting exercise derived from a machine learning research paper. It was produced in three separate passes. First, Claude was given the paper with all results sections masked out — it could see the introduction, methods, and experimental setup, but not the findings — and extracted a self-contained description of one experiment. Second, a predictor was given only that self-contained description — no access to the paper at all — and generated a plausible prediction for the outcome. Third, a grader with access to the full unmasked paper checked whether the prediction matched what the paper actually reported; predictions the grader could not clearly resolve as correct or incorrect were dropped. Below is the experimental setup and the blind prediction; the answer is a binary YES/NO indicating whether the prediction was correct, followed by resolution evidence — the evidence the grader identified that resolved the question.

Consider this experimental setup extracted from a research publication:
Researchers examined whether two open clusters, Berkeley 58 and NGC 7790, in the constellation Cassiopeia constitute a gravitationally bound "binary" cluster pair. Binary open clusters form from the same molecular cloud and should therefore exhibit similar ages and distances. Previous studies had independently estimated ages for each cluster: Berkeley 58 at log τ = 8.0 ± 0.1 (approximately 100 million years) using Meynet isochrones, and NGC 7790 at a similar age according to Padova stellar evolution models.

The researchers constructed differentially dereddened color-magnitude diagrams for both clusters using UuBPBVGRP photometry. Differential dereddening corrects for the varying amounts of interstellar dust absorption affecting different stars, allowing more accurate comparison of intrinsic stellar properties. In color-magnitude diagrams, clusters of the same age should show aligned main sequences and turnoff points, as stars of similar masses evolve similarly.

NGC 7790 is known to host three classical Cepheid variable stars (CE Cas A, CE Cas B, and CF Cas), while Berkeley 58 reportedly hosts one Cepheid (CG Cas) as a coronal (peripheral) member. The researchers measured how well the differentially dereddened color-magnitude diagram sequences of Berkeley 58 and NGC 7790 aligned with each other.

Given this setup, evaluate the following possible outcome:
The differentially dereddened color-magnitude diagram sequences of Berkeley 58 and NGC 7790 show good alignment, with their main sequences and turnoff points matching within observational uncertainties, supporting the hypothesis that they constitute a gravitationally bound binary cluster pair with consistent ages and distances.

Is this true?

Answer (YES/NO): YES